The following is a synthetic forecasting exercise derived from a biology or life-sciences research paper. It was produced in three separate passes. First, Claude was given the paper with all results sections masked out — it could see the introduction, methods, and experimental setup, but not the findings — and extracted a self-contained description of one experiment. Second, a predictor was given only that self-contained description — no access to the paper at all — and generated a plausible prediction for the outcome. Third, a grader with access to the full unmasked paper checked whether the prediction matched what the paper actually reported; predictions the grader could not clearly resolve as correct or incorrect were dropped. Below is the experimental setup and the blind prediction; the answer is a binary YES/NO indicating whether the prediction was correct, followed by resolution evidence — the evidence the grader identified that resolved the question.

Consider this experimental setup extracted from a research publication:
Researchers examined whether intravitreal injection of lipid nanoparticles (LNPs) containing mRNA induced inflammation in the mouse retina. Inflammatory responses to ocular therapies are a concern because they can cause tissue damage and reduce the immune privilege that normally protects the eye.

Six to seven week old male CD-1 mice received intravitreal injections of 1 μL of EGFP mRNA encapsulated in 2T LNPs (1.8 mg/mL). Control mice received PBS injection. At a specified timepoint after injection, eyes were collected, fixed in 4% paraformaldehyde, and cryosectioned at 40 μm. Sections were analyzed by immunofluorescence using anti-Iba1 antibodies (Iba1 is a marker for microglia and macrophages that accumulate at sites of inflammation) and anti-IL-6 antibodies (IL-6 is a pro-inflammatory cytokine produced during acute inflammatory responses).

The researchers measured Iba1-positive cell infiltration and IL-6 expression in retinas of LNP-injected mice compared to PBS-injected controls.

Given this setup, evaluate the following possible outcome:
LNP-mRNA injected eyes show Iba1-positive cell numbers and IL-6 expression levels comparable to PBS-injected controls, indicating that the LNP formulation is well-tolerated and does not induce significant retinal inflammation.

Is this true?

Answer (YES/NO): YES